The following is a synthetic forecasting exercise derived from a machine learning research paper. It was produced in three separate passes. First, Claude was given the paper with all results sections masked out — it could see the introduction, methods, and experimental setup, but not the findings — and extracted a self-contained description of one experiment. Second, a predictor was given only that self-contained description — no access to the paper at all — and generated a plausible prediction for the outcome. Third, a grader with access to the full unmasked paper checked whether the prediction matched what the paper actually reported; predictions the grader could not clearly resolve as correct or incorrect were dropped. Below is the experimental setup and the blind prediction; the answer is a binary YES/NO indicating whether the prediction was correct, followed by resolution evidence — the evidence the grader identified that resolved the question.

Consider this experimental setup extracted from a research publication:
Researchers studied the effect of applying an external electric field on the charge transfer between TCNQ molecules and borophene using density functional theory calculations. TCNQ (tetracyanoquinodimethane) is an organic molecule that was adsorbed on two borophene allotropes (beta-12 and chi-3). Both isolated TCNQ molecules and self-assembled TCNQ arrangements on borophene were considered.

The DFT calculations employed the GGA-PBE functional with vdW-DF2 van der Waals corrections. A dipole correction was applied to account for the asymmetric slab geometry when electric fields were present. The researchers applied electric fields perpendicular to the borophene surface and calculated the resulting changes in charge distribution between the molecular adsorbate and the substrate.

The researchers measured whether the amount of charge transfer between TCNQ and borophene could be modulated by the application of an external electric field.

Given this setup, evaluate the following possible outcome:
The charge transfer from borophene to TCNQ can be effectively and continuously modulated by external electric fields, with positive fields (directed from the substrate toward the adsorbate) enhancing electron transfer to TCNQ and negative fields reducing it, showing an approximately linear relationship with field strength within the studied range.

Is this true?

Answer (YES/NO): YES